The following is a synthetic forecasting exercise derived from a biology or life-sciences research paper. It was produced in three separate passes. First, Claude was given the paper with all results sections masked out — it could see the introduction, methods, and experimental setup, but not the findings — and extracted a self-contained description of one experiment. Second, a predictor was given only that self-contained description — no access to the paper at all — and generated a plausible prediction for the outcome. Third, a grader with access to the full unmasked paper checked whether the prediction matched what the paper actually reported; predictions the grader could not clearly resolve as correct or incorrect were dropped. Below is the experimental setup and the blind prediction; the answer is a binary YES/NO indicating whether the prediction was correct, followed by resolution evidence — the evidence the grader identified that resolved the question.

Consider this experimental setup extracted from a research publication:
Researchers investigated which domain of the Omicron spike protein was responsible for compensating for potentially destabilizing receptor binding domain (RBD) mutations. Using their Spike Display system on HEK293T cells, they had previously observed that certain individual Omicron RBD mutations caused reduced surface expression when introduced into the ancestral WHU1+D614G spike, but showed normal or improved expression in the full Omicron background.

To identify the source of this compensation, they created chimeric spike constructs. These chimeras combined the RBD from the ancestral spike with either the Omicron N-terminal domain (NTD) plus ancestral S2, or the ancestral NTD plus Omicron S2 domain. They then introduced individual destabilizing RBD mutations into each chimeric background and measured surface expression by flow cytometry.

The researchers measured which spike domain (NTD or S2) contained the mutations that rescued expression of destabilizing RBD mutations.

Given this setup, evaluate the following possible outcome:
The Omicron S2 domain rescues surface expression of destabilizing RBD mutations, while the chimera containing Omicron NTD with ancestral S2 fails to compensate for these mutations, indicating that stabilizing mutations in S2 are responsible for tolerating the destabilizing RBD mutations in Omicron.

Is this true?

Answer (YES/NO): NO